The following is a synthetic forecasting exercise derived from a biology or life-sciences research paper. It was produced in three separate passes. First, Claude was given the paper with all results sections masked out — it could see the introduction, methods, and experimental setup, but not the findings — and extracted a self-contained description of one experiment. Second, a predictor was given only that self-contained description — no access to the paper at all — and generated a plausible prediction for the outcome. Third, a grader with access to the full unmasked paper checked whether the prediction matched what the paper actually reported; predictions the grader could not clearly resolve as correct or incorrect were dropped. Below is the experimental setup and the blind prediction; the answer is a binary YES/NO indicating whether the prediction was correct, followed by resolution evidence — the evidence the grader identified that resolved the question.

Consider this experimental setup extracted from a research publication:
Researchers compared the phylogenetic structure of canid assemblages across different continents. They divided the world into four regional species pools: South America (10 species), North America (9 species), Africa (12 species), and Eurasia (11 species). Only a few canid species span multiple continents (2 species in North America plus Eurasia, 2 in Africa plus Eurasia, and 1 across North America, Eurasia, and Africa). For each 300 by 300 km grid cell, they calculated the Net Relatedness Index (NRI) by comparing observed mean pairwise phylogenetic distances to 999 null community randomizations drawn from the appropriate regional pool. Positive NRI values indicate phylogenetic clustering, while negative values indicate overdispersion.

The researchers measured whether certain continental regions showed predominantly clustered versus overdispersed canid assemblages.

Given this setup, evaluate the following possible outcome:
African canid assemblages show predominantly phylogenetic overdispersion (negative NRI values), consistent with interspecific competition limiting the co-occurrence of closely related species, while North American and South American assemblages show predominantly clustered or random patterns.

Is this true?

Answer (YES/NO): NO